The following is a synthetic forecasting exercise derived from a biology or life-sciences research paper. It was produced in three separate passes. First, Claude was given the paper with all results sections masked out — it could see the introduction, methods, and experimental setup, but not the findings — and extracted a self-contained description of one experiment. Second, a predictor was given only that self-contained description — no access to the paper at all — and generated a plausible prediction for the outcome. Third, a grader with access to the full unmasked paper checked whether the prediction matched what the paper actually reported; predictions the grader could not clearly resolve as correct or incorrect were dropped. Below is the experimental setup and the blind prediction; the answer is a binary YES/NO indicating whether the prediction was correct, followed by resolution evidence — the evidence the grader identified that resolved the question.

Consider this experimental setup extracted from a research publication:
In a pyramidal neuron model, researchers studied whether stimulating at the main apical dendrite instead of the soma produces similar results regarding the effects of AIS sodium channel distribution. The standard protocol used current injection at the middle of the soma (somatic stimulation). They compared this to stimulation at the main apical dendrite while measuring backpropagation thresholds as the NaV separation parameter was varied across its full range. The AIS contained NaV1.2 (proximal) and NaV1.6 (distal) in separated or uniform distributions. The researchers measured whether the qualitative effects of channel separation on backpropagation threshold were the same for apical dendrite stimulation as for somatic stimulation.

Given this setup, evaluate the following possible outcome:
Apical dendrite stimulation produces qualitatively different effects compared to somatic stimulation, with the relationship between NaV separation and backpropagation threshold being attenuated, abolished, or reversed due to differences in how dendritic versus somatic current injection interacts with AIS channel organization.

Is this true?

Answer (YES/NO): NO